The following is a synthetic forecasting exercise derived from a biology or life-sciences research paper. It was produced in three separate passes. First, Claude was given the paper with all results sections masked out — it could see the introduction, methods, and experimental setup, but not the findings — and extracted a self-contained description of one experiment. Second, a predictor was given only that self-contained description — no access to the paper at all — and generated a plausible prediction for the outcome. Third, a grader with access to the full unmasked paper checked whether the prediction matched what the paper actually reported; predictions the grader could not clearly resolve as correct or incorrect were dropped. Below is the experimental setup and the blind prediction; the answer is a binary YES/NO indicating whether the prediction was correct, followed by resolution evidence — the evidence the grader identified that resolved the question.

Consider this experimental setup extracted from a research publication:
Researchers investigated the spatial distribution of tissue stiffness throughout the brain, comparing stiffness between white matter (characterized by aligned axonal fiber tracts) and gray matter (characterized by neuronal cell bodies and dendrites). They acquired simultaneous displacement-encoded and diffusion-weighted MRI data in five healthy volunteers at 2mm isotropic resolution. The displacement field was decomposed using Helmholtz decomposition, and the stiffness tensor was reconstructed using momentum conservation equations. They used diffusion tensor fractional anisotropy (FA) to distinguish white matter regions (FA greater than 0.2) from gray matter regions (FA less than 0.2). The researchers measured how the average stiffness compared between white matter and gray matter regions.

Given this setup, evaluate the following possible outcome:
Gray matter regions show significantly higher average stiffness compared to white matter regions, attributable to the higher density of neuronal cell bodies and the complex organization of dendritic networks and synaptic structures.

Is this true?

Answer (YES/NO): NO